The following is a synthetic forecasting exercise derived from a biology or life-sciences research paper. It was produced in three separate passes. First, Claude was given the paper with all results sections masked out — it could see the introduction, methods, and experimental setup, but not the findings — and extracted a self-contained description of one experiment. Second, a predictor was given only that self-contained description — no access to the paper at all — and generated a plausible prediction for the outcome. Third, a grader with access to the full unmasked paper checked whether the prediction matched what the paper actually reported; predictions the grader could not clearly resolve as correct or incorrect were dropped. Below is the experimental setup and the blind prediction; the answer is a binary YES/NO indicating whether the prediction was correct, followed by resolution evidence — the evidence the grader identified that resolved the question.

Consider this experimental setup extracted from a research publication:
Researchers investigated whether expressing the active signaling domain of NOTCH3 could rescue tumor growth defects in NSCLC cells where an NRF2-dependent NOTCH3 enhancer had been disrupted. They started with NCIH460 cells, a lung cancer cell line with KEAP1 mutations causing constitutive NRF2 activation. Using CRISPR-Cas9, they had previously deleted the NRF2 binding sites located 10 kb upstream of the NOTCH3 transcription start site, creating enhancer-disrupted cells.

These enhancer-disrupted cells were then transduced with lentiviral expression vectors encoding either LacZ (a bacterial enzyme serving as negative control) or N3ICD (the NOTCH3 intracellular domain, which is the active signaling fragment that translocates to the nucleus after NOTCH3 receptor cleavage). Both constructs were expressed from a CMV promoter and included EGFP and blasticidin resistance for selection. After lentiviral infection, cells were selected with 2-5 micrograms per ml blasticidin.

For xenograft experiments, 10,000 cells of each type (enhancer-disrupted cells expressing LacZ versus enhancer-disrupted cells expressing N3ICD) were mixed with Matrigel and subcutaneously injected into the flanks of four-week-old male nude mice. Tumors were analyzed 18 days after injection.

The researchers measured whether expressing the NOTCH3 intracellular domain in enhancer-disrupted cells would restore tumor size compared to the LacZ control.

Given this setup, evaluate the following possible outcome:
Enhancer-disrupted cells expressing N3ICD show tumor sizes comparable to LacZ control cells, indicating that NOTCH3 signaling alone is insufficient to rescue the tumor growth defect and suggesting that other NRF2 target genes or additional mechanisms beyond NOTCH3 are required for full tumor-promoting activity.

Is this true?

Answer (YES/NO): NO